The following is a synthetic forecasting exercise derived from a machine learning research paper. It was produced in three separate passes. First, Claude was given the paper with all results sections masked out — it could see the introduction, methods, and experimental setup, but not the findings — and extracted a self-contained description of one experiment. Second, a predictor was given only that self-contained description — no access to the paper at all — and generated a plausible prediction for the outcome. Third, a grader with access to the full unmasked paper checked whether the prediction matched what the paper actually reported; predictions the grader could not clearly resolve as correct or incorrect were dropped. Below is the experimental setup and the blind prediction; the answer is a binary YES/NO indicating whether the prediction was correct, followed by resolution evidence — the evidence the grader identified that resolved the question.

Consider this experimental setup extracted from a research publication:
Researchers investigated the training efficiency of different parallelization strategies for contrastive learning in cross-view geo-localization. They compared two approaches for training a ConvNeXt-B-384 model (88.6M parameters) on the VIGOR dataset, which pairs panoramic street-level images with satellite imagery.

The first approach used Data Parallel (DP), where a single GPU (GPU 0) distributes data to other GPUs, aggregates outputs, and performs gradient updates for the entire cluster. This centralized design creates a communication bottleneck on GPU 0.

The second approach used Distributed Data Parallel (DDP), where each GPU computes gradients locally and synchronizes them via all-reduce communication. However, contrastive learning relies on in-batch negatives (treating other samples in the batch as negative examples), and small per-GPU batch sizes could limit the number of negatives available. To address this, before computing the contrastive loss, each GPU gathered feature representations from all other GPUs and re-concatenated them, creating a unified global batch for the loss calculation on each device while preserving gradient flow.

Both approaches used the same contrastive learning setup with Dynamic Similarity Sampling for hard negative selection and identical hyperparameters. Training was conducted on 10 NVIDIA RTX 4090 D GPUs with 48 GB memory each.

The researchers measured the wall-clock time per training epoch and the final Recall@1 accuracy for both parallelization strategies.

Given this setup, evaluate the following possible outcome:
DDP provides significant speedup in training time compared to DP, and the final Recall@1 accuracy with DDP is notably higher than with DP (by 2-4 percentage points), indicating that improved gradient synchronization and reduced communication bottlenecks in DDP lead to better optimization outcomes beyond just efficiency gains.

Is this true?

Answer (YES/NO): NO